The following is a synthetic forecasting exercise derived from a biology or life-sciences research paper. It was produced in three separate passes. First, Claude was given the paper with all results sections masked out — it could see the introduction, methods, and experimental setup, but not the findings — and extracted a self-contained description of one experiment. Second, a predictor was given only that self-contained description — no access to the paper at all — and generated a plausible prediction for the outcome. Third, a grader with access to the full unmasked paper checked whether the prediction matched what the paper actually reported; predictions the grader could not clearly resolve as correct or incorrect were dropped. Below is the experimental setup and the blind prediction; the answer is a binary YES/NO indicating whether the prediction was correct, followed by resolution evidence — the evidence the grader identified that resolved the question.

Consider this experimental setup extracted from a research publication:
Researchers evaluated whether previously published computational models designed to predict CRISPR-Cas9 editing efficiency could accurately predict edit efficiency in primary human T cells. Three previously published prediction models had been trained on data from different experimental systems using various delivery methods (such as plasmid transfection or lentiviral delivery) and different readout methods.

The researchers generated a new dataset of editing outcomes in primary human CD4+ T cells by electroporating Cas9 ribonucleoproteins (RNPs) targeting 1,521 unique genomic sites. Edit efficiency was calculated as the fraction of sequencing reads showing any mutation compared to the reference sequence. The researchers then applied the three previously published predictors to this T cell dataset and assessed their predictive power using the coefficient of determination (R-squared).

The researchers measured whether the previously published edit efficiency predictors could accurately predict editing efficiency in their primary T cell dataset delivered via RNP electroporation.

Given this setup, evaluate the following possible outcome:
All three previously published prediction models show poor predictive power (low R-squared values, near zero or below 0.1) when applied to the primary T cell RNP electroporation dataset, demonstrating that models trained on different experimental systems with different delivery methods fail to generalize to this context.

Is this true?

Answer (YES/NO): YES